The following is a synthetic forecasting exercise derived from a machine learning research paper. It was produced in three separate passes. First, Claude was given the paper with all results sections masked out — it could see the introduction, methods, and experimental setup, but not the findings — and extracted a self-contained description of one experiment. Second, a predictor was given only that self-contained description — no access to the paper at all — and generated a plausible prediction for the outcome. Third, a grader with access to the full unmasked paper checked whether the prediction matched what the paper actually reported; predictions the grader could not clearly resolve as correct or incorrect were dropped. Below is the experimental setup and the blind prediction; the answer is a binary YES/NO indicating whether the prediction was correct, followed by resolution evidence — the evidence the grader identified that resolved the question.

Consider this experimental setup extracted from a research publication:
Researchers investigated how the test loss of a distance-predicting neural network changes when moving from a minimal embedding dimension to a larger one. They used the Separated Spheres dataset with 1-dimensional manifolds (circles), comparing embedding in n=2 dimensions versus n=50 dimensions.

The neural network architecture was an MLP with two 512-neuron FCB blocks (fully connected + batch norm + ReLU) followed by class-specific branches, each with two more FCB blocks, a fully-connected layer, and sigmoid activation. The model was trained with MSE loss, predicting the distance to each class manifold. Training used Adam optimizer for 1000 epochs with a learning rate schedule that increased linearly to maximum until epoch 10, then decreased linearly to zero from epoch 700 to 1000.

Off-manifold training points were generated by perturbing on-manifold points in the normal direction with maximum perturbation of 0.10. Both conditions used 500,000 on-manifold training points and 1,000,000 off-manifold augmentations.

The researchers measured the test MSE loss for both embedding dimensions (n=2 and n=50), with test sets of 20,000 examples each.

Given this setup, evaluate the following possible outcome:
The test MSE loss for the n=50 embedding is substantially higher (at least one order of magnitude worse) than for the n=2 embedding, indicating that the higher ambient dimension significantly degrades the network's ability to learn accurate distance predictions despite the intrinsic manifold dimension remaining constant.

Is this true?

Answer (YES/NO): YES